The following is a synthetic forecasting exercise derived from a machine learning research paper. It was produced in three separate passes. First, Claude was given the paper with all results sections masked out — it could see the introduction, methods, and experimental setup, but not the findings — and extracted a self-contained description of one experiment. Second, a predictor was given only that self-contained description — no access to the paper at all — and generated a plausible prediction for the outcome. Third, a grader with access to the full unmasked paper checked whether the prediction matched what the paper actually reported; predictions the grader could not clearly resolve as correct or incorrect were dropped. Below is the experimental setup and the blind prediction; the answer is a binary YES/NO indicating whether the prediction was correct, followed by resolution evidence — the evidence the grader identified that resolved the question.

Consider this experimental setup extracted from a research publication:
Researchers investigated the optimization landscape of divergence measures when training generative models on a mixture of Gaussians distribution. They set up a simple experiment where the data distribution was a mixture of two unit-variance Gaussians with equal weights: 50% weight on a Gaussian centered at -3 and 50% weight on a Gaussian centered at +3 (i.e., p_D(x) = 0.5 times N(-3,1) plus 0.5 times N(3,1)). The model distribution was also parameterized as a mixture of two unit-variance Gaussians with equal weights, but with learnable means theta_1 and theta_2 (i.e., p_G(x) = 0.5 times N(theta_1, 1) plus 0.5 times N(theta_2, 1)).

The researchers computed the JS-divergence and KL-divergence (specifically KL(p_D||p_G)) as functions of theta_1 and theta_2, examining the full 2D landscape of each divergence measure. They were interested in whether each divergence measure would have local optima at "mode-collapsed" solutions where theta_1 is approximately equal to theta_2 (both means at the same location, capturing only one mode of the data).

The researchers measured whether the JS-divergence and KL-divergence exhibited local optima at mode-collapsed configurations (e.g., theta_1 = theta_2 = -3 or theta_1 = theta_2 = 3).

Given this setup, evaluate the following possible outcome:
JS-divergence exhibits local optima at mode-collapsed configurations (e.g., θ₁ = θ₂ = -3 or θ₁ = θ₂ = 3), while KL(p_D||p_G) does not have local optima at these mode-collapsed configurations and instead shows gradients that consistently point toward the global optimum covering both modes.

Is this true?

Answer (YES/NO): YES